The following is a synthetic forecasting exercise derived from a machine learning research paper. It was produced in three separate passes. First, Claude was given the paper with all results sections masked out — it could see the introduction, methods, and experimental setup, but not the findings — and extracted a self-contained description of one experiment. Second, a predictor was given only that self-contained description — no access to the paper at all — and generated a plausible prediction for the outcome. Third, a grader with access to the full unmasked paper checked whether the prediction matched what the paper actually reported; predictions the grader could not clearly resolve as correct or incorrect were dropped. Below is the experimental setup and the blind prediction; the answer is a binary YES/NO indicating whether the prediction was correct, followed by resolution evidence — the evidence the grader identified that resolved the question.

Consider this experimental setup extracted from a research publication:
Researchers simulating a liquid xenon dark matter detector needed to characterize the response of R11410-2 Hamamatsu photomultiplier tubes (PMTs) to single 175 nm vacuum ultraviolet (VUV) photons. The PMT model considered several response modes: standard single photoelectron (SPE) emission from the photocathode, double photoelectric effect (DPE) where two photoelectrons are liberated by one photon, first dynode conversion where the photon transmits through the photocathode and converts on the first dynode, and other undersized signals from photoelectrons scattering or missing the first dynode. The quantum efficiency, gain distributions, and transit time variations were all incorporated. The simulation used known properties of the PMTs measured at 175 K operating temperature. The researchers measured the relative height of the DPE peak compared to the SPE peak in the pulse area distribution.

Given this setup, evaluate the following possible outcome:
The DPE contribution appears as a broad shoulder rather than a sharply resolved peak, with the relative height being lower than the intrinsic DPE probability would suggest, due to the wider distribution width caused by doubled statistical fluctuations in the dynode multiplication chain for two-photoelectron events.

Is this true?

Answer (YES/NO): NO